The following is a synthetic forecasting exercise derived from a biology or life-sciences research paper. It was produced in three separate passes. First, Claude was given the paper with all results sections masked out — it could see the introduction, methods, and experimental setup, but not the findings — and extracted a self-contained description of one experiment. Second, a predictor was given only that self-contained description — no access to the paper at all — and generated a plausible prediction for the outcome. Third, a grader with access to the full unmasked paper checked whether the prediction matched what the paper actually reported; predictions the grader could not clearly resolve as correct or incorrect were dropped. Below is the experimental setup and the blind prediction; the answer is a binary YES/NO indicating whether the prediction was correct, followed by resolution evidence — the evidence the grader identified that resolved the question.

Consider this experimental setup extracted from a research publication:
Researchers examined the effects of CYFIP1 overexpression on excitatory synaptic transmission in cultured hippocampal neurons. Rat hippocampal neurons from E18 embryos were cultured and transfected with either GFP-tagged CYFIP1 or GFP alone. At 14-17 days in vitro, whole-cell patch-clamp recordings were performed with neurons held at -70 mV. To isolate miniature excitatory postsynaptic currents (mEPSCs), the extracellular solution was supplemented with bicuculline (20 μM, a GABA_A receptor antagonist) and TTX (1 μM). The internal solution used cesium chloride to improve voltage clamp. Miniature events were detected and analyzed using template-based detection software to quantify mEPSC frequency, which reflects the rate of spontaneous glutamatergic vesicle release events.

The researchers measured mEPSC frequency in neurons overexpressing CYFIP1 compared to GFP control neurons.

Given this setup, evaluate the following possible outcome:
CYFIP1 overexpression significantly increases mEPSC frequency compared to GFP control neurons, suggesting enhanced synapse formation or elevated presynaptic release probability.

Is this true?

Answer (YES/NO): YES